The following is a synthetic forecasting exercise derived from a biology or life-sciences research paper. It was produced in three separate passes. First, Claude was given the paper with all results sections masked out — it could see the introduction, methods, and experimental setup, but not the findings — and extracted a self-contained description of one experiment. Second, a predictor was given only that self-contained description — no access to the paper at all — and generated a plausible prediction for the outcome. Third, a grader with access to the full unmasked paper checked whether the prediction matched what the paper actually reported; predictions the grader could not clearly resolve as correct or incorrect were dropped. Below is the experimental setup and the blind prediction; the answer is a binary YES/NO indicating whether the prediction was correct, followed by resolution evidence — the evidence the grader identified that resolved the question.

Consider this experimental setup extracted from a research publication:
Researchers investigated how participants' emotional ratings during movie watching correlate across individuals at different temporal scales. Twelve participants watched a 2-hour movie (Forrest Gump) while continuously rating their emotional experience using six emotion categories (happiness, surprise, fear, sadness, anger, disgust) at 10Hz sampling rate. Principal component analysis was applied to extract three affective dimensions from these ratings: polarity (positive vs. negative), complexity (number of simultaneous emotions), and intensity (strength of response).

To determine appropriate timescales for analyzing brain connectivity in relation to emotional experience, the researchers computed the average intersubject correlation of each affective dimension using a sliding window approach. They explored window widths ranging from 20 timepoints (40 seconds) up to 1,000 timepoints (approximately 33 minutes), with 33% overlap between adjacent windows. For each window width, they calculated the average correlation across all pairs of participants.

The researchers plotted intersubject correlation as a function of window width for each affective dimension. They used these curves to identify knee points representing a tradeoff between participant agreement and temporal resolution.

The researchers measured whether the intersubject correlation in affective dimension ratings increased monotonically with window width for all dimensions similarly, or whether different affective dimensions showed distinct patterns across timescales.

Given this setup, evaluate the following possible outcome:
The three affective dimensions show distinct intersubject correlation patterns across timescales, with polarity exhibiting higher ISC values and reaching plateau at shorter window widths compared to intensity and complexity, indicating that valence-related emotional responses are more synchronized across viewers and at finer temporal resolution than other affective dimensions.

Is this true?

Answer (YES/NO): NO